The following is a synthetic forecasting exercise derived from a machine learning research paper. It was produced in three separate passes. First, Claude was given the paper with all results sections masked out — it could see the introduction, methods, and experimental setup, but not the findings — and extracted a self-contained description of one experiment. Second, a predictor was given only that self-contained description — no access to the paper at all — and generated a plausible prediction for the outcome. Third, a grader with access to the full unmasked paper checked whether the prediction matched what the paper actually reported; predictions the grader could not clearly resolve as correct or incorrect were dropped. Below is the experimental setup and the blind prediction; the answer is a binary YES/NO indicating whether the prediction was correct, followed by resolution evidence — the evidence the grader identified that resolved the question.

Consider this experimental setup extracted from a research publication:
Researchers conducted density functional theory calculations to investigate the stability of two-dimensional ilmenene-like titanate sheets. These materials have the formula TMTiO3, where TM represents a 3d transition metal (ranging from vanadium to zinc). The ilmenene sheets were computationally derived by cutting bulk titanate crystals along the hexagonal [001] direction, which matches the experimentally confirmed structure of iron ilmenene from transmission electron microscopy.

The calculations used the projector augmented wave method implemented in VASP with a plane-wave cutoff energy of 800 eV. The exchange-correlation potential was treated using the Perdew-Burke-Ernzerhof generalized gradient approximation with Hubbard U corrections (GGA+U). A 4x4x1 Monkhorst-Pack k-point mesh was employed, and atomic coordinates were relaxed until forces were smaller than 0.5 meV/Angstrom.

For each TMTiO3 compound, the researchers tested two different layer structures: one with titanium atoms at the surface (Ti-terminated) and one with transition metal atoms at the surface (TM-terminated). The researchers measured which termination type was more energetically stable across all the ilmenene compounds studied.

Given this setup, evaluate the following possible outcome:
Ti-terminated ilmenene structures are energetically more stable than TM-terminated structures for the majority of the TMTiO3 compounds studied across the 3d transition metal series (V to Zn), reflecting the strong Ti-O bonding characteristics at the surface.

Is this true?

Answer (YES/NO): NO